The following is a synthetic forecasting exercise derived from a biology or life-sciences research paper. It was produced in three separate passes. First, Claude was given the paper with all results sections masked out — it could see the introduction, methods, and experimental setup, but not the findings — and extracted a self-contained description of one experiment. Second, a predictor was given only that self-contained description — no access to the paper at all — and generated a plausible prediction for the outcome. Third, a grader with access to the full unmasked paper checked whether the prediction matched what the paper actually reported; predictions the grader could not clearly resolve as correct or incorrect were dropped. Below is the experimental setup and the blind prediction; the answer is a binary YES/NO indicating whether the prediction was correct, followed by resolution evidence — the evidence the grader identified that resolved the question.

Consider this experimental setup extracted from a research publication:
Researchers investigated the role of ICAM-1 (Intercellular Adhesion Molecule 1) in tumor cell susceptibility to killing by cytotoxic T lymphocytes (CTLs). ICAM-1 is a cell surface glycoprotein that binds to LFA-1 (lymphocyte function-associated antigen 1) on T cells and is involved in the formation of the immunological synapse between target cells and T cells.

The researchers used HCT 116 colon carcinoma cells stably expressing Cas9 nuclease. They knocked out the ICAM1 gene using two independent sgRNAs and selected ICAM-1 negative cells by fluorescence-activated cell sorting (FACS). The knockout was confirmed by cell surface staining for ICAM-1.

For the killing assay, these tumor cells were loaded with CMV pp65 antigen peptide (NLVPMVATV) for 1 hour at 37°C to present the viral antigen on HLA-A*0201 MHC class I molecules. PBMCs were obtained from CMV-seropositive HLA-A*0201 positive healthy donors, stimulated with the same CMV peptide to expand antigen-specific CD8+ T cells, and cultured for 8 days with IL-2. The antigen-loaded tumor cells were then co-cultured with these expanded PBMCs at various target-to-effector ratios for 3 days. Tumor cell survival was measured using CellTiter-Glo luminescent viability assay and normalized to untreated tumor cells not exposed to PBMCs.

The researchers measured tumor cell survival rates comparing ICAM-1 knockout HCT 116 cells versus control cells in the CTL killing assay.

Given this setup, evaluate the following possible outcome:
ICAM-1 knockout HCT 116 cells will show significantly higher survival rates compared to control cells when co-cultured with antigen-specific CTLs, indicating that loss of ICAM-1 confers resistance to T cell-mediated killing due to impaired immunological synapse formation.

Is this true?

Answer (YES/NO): YES